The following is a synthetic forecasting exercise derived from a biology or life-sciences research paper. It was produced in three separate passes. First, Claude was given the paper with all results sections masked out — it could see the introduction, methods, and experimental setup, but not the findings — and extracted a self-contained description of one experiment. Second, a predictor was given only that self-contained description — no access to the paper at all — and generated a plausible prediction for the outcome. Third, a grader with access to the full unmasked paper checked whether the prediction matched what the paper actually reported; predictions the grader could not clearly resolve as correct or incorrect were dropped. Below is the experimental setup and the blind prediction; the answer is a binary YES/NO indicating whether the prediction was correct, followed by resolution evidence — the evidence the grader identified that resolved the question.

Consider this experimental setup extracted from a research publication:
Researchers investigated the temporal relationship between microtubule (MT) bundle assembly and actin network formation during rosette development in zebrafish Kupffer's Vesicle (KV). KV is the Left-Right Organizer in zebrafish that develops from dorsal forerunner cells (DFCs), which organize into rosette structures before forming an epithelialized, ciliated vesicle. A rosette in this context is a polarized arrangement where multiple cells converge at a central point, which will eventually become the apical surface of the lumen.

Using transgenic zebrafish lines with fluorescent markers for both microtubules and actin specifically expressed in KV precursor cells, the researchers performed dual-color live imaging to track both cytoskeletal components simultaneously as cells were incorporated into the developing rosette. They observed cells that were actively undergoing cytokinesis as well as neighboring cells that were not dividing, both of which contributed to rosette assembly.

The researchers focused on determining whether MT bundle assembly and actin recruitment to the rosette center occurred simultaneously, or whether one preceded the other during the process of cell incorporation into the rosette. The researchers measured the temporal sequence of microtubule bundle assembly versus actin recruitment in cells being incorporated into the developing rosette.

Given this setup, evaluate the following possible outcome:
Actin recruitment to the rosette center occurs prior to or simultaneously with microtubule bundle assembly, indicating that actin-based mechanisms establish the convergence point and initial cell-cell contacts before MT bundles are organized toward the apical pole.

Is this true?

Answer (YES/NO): NO